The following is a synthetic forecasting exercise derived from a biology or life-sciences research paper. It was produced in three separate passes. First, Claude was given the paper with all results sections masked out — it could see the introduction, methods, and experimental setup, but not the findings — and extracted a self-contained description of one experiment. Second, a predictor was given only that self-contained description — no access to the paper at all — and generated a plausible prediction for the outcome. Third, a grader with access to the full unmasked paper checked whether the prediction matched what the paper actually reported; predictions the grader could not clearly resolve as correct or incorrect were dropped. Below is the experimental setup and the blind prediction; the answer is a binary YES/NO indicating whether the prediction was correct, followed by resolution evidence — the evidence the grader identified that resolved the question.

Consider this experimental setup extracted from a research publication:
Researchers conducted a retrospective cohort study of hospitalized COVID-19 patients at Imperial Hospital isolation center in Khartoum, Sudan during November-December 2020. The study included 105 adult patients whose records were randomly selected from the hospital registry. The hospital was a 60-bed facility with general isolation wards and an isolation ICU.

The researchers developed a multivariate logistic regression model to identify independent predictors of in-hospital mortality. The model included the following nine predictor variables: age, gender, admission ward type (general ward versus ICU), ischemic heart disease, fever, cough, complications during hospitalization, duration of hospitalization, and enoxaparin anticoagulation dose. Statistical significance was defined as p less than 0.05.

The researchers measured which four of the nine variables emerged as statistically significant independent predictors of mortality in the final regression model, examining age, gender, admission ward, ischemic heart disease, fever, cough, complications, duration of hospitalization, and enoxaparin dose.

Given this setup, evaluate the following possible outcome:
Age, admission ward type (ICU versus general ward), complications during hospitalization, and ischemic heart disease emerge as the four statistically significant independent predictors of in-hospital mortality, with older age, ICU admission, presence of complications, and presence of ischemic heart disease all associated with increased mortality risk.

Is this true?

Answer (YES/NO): NO